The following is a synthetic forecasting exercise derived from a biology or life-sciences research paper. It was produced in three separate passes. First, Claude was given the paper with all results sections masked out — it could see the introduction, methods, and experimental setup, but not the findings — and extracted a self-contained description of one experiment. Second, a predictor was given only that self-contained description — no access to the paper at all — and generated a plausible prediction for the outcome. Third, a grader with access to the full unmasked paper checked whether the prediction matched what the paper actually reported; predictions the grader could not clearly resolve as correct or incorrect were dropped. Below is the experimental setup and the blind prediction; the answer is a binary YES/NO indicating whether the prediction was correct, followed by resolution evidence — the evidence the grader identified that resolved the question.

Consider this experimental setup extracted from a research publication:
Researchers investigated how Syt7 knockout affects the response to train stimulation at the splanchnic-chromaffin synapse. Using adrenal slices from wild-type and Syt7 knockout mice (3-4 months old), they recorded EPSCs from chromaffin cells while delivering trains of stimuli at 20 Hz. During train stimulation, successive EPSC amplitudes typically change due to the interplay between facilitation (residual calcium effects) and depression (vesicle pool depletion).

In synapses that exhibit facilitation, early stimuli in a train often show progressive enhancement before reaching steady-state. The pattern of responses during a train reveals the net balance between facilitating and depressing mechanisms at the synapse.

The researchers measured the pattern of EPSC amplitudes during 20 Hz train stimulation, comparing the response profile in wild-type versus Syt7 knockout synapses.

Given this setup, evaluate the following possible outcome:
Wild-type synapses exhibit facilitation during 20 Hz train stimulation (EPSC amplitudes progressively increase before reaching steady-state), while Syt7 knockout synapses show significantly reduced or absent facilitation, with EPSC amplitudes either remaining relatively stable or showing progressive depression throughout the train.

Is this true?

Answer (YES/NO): YES